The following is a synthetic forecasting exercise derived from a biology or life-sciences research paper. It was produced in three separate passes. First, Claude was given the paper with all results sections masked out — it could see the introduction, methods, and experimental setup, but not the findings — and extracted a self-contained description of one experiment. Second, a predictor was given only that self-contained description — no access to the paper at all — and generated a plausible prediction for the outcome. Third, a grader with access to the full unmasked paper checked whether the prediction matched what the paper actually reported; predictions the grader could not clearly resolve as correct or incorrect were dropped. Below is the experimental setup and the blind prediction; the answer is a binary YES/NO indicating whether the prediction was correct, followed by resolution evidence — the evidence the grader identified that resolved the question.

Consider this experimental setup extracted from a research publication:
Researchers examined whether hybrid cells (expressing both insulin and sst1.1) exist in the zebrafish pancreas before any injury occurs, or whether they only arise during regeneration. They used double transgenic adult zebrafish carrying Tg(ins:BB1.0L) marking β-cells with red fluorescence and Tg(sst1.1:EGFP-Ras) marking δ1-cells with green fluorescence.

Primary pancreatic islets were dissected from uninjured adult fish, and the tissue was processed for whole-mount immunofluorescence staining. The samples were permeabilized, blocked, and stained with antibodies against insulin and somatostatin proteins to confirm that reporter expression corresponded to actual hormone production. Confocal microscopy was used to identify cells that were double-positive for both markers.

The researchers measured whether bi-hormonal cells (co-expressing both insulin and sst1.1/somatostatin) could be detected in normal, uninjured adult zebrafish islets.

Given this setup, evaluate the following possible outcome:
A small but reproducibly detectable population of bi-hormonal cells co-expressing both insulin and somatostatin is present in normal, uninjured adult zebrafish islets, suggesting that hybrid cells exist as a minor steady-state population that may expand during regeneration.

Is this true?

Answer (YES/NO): YES